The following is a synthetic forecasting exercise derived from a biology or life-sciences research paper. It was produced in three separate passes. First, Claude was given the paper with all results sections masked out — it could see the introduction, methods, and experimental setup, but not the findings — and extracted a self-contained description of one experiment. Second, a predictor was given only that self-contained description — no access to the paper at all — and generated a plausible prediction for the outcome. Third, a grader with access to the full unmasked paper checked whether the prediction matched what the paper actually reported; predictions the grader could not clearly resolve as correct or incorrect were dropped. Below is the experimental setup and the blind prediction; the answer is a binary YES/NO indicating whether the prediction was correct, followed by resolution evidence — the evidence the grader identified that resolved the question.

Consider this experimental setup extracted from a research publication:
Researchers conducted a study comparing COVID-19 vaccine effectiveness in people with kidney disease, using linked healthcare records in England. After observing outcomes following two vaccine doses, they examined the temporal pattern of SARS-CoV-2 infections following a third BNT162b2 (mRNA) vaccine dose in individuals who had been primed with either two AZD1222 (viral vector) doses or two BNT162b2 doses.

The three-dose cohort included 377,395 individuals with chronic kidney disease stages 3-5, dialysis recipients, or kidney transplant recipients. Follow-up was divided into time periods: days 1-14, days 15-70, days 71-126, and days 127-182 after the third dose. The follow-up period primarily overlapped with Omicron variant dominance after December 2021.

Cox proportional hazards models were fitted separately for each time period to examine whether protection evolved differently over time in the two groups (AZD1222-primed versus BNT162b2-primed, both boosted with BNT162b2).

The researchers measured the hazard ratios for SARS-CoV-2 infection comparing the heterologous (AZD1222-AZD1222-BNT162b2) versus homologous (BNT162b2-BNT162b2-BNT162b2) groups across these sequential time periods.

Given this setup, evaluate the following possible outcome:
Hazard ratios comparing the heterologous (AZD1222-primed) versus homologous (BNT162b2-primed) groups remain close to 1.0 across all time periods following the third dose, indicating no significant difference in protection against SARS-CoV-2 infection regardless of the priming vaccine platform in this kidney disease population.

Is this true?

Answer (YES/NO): NO